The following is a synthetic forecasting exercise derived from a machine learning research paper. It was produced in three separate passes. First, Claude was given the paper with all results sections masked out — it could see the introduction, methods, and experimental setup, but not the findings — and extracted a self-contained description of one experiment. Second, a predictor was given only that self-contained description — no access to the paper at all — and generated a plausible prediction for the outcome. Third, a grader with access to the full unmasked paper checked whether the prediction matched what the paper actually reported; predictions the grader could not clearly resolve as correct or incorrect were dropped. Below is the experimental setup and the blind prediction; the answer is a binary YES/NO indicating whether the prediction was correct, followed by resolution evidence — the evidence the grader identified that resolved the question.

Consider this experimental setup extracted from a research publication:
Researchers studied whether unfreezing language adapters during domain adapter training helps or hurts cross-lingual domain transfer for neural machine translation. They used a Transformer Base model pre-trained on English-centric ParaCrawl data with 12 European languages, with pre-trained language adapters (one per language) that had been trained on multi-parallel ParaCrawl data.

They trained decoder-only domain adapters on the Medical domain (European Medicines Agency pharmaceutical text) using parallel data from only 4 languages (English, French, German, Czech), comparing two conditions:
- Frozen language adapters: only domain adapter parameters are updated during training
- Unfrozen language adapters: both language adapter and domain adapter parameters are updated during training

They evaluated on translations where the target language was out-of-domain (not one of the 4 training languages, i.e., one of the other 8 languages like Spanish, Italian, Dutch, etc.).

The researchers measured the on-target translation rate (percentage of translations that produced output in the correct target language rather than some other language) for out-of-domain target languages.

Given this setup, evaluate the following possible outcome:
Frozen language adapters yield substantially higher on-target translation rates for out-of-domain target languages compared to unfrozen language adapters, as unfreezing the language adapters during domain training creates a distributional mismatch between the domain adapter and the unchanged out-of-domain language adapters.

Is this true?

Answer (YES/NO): YES